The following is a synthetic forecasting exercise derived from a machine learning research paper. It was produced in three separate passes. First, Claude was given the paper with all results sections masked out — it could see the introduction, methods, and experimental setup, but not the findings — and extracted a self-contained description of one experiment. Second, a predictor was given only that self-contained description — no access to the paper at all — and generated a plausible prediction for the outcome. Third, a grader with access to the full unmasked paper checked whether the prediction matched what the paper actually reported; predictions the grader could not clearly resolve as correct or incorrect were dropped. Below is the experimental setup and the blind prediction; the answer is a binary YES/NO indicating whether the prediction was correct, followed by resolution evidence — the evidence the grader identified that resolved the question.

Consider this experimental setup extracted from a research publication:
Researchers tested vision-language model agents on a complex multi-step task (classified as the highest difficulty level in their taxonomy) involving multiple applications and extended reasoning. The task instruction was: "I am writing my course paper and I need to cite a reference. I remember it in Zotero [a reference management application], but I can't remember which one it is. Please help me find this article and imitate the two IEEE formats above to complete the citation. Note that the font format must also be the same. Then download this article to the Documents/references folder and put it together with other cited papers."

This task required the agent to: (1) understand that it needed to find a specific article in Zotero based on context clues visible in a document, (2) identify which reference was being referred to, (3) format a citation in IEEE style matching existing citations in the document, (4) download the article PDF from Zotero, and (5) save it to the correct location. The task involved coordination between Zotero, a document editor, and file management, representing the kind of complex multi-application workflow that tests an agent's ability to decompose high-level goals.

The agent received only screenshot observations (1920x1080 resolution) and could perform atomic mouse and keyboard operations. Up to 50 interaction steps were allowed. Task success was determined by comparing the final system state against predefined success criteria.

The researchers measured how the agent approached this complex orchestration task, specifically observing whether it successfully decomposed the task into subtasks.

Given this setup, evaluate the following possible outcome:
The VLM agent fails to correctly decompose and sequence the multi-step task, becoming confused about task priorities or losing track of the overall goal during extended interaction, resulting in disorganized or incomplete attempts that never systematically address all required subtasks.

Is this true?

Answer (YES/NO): YES